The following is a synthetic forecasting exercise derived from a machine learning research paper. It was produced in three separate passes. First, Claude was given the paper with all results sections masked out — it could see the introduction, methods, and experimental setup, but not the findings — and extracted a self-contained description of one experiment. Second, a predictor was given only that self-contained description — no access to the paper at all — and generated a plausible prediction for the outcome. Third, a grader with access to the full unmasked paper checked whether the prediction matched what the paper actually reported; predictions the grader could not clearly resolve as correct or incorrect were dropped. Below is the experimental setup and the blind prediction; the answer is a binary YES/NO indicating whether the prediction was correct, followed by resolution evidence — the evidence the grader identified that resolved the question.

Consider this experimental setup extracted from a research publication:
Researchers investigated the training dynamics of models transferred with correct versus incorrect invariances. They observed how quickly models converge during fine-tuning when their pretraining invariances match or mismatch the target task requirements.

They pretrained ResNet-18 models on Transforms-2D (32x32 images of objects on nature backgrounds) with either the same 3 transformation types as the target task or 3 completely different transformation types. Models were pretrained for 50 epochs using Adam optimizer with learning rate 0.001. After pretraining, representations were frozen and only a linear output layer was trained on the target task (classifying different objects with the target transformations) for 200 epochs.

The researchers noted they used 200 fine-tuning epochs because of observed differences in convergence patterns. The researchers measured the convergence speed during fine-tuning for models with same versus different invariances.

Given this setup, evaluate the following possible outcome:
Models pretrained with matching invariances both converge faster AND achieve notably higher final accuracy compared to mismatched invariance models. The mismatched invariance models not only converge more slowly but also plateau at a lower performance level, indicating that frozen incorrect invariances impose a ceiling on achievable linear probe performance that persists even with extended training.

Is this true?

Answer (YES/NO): YES